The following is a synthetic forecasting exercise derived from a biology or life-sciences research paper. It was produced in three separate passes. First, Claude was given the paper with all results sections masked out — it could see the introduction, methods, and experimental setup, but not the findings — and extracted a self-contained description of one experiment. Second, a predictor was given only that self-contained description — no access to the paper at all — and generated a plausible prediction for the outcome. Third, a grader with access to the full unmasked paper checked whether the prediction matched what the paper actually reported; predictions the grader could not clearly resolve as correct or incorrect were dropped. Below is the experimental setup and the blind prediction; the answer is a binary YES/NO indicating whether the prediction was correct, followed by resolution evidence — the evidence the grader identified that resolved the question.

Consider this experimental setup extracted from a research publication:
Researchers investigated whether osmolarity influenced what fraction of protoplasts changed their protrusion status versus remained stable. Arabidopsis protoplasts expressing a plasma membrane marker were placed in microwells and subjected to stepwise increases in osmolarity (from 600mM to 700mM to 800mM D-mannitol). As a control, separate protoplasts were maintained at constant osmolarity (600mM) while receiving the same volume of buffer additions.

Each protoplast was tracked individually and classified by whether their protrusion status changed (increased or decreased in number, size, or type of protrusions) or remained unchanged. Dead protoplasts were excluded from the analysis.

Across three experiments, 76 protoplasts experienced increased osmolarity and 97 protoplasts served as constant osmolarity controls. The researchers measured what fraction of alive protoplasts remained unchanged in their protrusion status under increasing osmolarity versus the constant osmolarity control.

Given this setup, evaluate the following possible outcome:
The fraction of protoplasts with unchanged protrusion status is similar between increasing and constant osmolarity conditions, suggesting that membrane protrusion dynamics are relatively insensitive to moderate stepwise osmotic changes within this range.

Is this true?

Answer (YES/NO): NO